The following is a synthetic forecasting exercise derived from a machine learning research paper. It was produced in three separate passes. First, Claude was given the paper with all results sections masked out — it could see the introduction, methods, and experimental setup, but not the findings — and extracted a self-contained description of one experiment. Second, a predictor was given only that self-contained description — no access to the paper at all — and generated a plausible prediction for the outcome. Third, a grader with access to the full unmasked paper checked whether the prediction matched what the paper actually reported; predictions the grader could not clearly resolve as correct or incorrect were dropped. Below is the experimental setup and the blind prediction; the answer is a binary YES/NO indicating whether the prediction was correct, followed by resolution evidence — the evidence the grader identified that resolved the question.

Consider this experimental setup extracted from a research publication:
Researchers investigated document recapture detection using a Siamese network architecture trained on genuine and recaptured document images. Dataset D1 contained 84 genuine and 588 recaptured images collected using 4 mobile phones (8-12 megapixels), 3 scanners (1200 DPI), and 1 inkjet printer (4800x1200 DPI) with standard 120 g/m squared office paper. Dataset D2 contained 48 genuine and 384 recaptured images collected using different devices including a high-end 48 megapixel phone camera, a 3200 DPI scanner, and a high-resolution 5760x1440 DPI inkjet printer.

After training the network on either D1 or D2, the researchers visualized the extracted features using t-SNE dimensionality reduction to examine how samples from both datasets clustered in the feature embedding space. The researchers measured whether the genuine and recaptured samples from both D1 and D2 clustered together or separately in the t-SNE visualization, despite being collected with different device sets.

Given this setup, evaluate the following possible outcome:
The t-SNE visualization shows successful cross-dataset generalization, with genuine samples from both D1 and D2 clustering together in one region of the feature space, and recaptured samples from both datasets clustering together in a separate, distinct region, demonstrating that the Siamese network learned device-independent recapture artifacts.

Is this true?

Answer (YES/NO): YES